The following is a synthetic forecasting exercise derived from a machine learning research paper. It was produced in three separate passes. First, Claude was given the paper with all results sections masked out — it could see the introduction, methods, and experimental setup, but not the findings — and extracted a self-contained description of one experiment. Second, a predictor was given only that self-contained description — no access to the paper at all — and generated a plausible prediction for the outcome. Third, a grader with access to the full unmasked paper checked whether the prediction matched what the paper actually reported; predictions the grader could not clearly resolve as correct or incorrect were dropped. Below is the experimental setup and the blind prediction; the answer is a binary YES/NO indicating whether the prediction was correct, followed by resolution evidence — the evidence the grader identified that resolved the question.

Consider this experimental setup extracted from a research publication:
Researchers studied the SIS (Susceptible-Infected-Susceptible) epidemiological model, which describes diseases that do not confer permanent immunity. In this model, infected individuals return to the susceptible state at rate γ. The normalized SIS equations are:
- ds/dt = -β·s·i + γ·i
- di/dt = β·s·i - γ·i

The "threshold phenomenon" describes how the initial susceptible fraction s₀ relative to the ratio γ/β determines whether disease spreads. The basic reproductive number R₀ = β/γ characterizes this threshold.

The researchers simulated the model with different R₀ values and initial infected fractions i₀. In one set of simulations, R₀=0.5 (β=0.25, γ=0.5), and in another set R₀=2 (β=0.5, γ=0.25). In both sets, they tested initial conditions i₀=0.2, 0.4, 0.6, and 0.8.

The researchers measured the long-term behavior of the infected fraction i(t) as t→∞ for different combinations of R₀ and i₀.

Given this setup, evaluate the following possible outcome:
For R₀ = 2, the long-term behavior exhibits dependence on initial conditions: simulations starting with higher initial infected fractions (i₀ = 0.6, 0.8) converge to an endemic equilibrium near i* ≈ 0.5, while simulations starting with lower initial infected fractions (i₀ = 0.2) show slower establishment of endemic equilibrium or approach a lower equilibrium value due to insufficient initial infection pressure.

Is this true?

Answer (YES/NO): NO